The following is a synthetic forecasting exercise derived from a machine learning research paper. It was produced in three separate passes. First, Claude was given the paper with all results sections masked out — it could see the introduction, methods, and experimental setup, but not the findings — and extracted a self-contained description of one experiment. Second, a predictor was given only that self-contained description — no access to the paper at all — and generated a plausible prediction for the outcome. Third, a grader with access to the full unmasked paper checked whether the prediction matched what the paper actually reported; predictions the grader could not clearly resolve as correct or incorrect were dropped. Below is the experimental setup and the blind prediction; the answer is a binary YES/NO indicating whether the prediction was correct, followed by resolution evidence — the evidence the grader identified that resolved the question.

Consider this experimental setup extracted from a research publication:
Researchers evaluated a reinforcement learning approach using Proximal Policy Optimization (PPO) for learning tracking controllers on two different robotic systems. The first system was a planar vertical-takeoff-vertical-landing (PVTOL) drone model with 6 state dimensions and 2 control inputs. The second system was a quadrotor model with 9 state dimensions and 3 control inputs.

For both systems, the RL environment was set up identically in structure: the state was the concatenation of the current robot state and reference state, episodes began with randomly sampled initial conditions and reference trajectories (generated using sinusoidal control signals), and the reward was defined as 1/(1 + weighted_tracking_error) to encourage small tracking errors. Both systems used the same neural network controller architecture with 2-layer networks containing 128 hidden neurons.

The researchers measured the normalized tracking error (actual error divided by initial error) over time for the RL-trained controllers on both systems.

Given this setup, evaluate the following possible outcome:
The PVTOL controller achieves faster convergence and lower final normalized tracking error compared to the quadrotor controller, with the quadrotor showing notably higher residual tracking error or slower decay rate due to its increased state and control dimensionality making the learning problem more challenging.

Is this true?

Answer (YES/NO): YES